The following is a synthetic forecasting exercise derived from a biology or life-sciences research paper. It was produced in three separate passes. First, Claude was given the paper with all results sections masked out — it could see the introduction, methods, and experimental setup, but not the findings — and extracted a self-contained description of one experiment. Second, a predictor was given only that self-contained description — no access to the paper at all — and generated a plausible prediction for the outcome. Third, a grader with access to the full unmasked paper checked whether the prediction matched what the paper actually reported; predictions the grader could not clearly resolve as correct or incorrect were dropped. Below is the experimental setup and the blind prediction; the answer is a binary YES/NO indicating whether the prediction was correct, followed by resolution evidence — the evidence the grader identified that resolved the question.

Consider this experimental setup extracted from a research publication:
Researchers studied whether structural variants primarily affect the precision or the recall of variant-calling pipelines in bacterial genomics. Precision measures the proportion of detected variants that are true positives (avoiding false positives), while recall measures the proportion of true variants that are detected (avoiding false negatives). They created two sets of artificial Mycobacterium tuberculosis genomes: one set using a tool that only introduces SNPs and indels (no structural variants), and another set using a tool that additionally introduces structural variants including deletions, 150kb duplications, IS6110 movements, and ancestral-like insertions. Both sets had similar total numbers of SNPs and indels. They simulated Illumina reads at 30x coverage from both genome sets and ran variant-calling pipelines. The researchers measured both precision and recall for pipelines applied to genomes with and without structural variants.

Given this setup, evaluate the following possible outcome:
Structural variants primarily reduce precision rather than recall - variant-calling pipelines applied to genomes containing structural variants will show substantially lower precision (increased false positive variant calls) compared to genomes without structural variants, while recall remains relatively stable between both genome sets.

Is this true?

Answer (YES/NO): NO